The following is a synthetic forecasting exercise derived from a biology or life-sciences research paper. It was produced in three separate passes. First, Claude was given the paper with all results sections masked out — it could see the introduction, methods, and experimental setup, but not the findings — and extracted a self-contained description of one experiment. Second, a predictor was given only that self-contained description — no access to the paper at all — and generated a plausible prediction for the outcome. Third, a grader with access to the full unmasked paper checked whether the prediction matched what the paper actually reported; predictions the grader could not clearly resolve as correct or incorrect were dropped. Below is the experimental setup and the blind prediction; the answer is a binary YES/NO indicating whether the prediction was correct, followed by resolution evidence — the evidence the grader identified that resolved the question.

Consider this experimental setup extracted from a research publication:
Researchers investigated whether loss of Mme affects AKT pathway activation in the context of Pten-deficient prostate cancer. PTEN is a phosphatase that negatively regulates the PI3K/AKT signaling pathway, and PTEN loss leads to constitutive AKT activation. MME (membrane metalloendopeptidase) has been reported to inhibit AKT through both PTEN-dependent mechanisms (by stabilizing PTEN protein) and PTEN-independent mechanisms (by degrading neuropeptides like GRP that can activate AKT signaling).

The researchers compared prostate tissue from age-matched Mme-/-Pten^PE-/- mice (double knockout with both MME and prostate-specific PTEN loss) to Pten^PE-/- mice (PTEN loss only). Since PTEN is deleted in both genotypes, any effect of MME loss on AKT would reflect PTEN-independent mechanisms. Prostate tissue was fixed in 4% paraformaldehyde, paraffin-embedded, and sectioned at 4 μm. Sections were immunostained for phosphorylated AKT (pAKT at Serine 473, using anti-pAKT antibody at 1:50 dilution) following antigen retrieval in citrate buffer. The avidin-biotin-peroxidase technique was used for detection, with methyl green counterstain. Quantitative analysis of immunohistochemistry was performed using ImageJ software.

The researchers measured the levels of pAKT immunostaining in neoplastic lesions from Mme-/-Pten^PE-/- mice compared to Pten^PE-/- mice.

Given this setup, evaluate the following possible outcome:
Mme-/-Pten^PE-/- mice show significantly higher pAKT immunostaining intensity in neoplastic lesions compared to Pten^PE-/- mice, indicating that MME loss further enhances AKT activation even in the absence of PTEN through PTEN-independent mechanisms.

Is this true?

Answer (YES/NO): YES